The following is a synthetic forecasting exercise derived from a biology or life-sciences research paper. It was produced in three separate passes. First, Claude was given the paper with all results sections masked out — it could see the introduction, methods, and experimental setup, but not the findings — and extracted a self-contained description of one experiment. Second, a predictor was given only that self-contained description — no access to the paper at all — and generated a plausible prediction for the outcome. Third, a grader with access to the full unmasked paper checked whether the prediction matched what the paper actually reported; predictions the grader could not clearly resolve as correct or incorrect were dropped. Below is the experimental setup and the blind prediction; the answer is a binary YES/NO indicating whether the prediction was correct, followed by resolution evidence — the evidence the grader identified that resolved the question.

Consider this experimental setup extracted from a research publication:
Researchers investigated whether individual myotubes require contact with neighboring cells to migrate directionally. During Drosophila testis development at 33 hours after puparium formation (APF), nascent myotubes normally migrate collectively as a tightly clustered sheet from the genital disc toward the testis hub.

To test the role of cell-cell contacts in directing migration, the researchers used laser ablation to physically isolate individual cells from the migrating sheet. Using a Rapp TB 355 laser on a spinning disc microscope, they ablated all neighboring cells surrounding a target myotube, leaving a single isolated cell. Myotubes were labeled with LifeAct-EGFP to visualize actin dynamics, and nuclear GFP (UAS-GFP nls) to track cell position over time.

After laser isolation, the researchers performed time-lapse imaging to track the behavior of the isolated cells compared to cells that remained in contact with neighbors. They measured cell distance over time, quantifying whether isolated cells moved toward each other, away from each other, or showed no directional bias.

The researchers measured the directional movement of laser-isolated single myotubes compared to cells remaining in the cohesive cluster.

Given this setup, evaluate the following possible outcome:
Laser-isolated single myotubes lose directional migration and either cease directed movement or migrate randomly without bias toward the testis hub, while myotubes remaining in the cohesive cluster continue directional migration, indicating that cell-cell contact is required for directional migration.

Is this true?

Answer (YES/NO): YES